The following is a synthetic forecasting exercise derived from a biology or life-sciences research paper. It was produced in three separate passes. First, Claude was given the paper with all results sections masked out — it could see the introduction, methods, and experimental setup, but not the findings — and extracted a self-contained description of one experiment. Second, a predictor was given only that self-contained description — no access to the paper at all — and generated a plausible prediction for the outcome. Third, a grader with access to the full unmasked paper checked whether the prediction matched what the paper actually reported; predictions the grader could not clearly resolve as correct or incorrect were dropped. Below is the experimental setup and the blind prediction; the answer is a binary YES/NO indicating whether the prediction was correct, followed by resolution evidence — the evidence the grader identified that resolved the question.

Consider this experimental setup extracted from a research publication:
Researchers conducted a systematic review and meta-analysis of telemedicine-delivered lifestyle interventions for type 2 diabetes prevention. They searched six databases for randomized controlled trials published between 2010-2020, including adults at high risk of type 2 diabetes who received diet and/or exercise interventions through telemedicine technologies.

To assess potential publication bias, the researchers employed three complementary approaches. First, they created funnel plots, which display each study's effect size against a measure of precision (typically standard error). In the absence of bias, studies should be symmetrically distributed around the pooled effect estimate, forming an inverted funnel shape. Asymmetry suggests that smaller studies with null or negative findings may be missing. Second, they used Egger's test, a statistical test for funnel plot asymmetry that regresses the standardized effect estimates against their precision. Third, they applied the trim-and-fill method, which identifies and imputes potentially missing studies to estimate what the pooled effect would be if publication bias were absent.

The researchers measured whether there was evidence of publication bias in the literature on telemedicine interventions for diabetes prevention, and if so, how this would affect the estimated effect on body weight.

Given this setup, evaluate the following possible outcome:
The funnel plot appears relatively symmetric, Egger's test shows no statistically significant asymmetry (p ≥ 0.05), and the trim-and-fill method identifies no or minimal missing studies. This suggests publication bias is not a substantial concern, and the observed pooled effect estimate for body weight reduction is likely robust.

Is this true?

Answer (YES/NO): NO